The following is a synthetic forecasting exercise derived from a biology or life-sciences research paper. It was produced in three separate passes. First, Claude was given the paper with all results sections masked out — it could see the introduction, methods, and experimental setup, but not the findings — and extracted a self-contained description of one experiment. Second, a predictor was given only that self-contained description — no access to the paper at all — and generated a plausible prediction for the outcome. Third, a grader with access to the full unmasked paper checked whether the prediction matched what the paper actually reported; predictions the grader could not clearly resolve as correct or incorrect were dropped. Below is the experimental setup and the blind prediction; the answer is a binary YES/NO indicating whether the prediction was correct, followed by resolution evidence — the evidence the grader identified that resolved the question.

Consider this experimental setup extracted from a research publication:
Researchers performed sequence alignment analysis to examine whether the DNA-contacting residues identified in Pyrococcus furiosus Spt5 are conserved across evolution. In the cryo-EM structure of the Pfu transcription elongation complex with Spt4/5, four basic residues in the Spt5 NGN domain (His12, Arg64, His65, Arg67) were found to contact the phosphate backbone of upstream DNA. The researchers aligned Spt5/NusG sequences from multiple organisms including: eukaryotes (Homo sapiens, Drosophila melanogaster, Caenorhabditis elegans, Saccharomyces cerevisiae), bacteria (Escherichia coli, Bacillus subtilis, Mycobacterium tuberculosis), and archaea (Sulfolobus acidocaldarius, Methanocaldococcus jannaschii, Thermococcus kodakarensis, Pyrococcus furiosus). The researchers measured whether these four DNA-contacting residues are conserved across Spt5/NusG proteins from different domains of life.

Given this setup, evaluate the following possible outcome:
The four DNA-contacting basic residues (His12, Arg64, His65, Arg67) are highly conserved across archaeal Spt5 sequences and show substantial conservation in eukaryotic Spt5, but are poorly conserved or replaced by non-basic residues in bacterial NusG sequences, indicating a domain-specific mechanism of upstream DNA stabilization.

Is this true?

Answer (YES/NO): NO